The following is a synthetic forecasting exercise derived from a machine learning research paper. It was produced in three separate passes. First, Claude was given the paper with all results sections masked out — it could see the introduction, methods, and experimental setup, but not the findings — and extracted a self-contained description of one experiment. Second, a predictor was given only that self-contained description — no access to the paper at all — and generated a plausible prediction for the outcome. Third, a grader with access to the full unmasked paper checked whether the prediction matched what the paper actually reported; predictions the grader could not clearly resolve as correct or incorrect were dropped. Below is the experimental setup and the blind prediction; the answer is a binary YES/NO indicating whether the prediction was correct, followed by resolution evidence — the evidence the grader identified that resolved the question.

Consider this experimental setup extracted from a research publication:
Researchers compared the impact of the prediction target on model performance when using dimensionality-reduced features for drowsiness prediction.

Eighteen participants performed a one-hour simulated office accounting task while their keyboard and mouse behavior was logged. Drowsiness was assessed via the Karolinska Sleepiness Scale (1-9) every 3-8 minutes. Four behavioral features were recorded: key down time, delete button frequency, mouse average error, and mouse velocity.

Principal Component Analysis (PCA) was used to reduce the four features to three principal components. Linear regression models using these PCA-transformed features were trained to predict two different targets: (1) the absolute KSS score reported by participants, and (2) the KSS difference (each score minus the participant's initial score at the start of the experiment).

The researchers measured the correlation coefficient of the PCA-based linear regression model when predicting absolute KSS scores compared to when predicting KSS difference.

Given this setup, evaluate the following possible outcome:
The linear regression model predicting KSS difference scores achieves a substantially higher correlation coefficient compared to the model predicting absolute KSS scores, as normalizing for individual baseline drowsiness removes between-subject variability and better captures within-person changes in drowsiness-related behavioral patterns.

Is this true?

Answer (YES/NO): YES